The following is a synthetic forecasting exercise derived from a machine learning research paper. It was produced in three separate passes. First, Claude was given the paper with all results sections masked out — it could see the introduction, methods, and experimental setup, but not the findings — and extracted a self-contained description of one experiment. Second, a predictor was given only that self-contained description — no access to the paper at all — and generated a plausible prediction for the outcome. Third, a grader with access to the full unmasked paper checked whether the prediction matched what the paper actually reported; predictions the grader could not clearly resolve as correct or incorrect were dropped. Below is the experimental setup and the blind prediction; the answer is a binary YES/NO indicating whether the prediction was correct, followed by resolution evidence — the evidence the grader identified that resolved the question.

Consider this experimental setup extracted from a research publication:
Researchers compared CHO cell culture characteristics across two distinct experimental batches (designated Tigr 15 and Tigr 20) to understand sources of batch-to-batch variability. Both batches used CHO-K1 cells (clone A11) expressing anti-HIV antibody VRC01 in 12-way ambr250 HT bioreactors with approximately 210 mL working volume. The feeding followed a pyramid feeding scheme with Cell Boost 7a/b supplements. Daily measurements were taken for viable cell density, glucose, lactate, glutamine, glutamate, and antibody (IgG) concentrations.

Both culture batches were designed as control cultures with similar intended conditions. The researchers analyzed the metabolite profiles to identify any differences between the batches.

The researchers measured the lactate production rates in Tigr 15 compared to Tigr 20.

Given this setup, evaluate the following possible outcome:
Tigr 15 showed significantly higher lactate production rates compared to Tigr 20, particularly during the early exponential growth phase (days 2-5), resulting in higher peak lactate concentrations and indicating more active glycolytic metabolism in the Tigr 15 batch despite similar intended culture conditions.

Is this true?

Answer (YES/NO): NO